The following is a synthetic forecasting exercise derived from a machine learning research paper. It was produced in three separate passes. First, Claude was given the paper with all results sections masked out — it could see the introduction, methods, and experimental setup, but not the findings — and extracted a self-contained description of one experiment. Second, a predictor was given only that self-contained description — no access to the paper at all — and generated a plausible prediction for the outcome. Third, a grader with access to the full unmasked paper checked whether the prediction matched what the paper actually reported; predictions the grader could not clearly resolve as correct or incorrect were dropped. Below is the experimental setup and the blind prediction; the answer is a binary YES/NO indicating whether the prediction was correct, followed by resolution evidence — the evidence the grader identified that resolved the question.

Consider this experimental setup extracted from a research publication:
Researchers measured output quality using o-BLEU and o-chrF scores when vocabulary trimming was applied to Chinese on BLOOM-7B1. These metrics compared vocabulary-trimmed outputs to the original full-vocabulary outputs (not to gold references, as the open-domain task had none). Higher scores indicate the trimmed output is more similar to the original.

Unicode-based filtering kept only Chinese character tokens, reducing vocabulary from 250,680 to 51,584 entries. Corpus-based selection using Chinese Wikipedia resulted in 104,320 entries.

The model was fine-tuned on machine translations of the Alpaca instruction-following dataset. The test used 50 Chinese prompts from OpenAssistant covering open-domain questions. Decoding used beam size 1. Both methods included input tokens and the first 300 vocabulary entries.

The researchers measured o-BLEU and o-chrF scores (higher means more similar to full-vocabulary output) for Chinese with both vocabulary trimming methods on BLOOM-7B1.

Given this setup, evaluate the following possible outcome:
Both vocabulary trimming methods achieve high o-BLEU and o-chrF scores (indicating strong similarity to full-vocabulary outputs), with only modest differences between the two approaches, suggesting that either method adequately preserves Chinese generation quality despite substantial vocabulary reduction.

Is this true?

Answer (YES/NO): NO